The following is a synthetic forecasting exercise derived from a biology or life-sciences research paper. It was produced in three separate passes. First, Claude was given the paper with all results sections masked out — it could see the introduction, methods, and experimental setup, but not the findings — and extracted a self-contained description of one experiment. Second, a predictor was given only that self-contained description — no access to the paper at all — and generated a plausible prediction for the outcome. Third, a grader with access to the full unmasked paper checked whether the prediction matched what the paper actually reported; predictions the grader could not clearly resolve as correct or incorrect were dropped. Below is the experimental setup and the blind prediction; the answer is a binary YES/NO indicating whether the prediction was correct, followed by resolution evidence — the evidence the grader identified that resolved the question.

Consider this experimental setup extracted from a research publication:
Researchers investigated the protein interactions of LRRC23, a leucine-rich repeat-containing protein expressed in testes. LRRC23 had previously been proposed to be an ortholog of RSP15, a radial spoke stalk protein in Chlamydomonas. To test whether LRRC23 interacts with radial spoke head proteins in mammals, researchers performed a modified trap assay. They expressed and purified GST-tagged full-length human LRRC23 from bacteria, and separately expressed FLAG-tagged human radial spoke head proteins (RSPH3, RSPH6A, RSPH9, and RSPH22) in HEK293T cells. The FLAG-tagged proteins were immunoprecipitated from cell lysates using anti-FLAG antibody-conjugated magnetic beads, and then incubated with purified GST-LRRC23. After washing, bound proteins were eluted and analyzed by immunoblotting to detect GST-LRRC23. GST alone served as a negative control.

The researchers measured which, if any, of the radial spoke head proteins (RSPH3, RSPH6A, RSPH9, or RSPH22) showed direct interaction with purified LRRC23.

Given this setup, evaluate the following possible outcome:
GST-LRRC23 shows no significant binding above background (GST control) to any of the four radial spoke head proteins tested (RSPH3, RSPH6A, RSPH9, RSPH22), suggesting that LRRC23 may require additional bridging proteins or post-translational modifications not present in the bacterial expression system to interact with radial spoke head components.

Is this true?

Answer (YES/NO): NO